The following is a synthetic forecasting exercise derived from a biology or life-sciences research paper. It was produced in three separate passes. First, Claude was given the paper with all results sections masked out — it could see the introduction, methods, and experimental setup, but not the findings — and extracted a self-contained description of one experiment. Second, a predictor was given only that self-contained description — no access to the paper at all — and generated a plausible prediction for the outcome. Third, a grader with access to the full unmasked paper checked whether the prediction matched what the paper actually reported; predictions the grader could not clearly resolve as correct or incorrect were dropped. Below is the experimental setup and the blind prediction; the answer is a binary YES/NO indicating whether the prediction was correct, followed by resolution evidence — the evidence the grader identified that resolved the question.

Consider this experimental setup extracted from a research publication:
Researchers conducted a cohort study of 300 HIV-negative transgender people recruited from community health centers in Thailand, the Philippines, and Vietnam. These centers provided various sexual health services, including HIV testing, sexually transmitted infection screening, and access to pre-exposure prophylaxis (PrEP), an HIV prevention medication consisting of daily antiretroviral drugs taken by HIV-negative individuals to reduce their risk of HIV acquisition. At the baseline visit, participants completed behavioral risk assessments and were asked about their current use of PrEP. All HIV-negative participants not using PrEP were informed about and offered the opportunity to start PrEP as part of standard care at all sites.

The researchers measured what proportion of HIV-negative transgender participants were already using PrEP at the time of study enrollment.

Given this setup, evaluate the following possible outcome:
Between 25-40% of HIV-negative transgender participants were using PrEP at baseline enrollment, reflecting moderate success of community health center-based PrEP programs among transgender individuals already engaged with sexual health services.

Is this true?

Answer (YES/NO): NO